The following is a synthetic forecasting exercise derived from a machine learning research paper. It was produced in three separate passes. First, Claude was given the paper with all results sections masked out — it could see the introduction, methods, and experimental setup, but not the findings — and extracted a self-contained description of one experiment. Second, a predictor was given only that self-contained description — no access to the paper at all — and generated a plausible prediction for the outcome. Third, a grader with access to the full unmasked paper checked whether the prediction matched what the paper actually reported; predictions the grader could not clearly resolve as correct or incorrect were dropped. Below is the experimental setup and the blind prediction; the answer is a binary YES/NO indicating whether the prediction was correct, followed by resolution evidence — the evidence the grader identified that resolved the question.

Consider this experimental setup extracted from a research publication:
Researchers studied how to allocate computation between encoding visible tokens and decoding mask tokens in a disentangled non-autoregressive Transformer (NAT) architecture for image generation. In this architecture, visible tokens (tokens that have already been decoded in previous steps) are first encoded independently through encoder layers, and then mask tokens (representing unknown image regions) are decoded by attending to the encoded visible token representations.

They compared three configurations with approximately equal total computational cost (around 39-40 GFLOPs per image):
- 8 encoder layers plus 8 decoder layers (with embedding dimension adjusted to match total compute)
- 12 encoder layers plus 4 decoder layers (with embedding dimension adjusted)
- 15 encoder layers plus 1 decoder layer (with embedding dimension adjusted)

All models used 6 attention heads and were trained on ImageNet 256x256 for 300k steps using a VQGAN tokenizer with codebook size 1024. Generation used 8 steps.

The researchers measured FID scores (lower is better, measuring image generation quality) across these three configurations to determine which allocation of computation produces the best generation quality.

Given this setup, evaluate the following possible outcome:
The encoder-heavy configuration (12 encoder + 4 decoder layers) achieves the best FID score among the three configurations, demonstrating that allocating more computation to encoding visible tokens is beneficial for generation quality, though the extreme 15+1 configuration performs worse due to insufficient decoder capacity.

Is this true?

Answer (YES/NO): NO